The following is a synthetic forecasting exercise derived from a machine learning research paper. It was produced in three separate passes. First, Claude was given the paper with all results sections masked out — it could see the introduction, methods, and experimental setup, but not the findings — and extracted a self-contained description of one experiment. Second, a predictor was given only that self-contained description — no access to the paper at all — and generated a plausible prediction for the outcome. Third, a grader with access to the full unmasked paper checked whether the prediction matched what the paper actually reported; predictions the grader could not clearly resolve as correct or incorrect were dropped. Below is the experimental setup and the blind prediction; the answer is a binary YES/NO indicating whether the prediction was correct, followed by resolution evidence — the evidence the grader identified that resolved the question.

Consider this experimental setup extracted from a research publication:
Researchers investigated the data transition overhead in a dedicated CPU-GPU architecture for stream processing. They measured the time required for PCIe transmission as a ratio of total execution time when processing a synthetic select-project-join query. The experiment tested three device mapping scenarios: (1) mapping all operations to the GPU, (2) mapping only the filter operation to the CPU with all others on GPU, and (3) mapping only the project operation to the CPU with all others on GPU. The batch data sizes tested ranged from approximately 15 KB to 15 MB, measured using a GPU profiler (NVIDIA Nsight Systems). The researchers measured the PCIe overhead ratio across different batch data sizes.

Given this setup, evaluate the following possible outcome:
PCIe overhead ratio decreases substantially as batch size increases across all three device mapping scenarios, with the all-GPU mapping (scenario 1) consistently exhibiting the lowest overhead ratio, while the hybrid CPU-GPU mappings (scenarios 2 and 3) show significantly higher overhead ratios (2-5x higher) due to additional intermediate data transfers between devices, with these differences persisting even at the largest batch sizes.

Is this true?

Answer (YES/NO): NO